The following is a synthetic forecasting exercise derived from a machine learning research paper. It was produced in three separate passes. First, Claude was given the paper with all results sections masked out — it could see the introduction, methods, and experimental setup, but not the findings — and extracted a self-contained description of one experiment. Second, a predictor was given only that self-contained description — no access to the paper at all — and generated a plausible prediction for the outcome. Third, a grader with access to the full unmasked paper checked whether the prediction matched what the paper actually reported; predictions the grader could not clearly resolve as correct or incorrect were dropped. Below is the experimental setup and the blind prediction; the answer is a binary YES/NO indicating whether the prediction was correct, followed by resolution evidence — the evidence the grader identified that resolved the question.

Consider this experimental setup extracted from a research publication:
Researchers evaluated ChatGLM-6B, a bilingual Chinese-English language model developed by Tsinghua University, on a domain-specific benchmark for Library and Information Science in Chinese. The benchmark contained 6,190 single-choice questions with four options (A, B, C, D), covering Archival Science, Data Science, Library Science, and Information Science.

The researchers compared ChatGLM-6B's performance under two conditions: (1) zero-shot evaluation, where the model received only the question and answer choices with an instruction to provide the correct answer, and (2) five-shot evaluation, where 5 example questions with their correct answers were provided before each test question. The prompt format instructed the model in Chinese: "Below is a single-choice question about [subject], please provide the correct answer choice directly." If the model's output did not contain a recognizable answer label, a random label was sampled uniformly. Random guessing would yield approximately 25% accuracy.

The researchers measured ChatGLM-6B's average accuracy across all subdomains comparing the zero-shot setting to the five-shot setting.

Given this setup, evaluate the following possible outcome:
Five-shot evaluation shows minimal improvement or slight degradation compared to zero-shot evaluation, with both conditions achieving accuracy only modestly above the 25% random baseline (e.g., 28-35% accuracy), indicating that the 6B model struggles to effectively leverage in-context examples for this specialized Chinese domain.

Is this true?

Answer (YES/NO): NO